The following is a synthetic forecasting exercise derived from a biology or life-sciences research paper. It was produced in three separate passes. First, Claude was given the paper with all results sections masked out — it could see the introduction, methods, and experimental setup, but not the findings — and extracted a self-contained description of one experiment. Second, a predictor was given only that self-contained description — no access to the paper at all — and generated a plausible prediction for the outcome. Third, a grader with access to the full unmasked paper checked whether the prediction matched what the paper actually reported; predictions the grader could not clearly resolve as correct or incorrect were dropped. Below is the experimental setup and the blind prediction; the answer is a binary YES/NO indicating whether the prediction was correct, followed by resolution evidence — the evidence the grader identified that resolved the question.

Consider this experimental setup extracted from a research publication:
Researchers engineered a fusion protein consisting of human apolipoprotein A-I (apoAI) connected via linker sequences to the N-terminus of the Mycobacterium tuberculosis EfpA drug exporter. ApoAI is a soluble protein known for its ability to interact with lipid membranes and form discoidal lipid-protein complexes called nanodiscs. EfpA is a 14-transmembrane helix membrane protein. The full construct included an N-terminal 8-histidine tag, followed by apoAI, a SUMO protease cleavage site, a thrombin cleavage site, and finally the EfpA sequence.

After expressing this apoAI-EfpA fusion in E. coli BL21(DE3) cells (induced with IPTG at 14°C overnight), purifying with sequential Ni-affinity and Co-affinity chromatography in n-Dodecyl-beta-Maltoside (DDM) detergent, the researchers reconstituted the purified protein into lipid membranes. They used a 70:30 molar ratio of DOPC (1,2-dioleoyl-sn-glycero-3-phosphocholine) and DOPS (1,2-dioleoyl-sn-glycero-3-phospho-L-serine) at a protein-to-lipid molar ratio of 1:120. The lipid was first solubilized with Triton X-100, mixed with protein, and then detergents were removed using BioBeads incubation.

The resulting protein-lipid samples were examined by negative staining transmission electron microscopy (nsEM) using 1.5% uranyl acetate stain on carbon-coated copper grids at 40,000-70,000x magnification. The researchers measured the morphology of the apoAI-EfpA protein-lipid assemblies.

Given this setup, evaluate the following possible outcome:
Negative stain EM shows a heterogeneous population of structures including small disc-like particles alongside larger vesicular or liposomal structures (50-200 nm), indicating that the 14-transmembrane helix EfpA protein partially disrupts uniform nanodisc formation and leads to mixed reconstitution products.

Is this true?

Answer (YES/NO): NO